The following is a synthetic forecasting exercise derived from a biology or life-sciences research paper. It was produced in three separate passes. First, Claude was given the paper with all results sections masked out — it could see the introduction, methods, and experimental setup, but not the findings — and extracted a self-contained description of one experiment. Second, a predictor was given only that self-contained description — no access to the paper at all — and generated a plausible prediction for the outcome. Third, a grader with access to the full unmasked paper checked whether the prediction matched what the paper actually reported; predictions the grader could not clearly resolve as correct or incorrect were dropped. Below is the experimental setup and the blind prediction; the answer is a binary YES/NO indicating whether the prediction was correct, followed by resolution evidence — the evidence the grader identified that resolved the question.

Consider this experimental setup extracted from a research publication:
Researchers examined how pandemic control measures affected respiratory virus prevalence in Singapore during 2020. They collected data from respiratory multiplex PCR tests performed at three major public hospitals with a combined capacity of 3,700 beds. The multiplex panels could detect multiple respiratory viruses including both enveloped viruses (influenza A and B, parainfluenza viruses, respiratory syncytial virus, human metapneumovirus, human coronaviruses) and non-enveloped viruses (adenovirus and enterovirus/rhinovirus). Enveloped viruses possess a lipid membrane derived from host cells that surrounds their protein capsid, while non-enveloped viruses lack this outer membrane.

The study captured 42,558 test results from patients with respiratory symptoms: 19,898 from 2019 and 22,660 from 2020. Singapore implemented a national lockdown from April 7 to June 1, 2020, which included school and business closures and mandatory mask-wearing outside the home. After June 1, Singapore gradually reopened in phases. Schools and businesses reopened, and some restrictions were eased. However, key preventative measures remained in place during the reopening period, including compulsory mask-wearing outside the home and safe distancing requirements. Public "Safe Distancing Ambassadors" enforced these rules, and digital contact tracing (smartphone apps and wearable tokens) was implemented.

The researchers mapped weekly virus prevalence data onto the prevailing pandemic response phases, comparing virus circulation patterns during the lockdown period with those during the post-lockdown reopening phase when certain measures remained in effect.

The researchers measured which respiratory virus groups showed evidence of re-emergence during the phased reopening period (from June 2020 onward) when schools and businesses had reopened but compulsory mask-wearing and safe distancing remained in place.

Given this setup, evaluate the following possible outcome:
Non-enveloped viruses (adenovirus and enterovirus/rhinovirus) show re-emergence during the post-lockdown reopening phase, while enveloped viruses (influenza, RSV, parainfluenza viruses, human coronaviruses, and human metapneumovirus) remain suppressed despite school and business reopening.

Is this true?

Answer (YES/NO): NO